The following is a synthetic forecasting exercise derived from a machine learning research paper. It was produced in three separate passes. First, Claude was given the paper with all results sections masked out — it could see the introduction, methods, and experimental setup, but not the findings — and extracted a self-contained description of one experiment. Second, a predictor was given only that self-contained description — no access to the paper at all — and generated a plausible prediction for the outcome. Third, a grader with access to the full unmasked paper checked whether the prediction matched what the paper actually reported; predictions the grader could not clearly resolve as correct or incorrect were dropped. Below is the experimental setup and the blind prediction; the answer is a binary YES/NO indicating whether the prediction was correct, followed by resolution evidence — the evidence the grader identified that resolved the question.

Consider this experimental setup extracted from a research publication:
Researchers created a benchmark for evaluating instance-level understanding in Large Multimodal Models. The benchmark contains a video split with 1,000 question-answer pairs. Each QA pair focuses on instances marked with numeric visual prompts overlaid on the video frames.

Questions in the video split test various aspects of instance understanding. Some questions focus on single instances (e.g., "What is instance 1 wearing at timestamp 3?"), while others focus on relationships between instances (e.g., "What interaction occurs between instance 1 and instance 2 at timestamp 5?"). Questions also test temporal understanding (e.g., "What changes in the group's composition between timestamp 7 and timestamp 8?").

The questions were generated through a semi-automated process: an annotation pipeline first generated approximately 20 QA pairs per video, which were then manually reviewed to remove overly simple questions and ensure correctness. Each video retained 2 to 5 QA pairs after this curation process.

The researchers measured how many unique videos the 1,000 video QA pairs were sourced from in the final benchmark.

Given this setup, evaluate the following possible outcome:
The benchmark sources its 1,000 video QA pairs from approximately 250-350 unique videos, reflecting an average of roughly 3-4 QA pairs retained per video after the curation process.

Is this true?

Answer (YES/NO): NO